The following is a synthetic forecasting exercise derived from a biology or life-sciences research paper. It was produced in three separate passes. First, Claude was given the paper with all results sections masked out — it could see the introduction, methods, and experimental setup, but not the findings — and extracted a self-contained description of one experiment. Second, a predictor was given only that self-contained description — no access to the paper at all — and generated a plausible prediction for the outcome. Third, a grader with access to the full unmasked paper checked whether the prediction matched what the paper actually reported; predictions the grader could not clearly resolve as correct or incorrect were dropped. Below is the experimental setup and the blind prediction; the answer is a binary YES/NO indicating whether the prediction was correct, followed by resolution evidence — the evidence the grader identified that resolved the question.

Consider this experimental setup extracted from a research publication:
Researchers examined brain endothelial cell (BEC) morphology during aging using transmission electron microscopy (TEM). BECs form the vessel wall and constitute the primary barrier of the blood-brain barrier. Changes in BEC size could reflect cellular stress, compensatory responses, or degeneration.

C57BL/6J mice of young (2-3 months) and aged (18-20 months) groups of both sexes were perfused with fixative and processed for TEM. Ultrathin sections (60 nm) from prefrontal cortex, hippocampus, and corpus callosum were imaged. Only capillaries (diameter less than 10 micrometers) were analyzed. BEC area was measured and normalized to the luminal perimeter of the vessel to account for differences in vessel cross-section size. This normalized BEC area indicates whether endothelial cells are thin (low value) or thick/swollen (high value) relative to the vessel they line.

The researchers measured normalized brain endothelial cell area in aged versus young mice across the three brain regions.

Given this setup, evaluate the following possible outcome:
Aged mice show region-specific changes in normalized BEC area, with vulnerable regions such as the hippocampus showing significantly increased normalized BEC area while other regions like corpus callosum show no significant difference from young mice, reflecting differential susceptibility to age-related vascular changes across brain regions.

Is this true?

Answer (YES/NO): NO